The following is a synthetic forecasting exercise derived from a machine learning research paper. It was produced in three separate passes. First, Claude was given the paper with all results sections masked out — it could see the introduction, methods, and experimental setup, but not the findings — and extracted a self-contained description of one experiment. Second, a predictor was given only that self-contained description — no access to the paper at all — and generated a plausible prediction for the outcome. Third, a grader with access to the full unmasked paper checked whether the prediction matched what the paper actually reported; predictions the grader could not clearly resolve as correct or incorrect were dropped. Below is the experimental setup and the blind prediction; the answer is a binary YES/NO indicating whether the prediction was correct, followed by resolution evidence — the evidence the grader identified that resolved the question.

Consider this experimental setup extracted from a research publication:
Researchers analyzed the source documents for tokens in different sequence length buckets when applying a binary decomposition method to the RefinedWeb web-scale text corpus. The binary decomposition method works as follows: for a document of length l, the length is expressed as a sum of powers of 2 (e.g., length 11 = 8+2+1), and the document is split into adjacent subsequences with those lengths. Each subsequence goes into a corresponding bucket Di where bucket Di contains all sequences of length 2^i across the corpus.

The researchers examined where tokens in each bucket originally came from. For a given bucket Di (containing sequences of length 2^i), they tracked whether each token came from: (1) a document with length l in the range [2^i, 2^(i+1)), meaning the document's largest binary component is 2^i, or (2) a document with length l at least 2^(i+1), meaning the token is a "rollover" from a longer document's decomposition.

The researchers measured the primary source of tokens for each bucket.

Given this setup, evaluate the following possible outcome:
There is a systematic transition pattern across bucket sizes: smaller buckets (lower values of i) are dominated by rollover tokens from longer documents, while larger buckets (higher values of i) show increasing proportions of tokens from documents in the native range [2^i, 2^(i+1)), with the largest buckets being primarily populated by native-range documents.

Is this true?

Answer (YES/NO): NO